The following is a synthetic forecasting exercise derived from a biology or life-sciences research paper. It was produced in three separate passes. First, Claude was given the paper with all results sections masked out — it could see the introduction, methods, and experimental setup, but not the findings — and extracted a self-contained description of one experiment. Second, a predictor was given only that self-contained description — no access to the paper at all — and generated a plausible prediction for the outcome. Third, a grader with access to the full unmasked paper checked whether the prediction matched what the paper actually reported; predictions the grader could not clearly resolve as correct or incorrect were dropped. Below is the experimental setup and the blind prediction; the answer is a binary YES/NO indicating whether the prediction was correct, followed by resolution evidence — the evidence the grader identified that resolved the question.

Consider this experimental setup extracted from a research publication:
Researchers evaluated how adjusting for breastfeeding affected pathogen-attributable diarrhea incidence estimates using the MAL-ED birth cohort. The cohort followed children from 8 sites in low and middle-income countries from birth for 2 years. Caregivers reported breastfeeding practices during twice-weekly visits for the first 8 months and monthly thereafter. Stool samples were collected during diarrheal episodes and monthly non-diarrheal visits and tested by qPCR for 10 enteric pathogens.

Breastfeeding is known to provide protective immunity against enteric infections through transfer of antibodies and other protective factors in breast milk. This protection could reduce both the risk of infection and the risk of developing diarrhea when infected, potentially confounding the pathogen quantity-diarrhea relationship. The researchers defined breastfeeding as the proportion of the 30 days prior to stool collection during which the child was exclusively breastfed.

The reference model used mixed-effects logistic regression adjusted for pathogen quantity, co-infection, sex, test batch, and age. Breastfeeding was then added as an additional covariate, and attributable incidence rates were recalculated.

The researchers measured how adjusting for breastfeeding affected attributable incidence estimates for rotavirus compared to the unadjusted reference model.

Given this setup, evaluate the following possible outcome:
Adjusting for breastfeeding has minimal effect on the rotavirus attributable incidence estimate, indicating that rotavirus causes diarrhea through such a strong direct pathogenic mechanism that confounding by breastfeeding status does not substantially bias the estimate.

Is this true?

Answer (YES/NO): YES